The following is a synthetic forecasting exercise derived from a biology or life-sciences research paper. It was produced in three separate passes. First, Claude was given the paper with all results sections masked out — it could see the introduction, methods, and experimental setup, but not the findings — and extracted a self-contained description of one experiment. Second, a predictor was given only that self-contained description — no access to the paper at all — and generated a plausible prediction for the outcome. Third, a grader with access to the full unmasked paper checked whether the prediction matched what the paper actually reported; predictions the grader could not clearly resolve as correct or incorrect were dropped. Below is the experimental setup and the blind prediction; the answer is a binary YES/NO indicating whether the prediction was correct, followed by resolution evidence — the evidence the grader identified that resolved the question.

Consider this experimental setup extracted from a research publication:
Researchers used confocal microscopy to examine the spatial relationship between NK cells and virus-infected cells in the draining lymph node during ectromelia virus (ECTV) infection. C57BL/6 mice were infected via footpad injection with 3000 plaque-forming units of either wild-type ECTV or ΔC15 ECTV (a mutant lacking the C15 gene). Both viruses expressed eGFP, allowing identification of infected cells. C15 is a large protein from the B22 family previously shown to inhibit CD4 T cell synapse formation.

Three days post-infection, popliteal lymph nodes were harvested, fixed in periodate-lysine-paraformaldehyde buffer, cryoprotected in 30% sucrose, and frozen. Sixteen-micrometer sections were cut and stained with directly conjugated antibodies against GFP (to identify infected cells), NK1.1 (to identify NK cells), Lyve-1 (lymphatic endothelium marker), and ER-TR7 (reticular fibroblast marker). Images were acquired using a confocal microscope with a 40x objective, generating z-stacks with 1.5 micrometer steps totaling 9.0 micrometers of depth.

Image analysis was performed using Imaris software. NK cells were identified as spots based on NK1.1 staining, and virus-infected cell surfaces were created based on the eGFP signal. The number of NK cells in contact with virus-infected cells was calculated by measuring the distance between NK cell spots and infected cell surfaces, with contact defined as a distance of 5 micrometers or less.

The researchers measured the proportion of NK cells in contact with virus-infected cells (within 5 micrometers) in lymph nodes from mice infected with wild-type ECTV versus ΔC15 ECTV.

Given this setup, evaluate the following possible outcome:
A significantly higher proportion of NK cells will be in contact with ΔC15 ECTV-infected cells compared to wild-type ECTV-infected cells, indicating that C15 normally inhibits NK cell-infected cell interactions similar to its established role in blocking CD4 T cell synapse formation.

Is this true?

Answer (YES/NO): YES